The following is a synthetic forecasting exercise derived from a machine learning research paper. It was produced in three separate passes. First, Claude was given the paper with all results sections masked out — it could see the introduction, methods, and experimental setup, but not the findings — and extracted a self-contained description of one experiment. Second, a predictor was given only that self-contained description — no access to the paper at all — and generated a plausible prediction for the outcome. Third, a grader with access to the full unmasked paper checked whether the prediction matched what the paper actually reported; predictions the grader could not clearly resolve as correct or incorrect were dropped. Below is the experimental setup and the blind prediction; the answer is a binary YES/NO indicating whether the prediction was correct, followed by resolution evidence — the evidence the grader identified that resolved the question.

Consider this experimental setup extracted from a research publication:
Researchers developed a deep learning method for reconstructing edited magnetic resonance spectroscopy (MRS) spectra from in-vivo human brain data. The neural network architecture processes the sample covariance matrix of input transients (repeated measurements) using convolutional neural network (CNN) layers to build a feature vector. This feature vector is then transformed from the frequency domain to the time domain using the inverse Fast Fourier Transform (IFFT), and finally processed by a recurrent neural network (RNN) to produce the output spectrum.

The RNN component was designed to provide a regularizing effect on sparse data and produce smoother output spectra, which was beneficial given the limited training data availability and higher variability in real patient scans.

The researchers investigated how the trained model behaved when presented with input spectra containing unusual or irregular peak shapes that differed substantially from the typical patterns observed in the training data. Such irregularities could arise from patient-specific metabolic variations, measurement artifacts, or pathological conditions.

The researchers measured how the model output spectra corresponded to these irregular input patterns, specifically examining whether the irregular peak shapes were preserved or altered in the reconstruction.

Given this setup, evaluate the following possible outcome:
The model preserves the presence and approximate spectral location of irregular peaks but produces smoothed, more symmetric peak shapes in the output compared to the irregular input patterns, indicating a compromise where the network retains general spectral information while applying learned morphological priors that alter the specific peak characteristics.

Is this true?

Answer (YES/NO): NO